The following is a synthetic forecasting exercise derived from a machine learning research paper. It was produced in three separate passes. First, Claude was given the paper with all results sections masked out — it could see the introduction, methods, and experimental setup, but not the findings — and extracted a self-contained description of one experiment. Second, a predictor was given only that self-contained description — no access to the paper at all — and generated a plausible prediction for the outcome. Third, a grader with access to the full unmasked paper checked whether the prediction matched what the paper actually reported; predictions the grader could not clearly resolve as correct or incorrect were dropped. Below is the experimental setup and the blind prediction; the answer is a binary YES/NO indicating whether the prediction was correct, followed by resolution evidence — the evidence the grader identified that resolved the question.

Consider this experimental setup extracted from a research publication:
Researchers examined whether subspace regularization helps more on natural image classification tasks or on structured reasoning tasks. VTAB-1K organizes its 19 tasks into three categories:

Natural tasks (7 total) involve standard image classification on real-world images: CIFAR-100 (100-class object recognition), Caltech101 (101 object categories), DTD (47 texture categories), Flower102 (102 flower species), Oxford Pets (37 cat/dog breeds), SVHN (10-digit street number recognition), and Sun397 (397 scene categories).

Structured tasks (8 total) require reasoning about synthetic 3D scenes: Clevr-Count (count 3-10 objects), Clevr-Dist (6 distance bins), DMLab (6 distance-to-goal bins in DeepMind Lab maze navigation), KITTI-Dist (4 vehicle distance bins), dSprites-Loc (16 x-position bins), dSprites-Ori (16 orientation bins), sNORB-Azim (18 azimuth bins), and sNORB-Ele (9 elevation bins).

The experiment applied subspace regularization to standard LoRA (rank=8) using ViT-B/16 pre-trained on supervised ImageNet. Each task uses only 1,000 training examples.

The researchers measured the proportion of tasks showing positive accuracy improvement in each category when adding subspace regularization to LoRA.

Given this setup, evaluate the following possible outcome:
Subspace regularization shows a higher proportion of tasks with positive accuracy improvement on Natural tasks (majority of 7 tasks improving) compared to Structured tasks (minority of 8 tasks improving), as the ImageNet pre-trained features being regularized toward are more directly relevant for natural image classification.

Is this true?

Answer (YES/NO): NO